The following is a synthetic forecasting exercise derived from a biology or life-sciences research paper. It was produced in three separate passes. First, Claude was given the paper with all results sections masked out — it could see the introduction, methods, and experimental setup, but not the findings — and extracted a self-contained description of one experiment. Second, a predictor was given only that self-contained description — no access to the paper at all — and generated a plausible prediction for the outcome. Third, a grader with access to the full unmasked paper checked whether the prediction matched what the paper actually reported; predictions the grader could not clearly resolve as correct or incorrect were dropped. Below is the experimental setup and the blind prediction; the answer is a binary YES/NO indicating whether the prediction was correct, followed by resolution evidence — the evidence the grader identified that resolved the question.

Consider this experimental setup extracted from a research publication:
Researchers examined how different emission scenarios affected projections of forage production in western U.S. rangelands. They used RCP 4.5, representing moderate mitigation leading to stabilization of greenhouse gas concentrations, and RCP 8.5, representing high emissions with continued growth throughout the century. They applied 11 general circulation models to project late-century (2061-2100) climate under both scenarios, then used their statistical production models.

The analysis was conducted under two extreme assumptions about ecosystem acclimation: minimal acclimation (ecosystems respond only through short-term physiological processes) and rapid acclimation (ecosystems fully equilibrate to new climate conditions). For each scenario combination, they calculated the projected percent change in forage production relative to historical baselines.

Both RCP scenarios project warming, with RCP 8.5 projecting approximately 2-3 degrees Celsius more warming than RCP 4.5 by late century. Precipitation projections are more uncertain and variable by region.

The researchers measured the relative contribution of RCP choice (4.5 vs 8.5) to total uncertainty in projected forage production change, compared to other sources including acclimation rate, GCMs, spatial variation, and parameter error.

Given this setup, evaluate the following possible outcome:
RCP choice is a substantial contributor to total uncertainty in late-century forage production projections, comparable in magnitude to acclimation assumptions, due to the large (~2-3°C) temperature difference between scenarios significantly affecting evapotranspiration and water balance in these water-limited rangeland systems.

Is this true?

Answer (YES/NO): NO